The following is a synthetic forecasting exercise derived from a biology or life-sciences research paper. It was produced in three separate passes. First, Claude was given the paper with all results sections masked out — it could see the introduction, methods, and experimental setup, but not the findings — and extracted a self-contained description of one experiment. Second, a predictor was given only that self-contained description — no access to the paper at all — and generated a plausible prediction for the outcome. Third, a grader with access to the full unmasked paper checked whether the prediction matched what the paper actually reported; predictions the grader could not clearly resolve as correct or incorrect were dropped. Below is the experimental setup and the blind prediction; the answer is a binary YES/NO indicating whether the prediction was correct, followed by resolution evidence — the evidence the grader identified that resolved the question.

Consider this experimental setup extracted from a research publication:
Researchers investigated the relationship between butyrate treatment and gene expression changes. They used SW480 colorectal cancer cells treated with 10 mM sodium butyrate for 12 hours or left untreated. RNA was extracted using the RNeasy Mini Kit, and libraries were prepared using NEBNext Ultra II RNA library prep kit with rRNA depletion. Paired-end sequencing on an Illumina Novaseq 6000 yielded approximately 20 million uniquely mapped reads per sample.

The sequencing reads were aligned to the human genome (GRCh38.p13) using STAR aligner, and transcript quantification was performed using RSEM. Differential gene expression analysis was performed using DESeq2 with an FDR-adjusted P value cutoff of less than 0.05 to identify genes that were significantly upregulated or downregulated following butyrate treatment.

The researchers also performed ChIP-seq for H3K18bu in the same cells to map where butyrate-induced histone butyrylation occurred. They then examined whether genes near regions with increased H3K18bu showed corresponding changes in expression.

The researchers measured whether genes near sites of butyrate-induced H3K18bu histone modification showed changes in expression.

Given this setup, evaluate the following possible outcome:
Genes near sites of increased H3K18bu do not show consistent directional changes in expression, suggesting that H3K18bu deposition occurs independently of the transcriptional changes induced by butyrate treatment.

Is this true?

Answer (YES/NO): NO